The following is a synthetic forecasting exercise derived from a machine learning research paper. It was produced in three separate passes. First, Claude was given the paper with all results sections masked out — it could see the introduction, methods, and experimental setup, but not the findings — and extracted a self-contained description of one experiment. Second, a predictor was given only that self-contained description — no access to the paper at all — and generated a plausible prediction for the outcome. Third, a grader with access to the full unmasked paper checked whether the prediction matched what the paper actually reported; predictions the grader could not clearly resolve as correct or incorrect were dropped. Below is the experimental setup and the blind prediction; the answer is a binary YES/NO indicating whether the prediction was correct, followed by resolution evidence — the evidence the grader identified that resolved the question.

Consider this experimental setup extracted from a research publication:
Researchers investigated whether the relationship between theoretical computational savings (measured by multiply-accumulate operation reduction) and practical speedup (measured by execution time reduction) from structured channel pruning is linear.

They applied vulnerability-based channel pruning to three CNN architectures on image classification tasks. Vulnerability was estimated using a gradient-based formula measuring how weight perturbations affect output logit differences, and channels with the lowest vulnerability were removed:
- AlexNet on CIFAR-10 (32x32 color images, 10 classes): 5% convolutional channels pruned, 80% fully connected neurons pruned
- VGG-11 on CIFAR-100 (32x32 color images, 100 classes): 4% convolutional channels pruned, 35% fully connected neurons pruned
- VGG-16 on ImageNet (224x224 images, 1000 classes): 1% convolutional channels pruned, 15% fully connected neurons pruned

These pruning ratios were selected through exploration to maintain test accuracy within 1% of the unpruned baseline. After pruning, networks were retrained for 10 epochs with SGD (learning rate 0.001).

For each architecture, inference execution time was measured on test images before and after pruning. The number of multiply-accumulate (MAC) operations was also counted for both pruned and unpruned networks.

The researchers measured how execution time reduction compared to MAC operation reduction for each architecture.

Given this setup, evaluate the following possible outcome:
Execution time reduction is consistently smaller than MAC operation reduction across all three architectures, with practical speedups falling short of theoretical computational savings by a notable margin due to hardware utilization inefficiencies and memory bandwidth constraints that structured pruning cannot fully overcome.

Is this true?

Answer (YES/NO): YES